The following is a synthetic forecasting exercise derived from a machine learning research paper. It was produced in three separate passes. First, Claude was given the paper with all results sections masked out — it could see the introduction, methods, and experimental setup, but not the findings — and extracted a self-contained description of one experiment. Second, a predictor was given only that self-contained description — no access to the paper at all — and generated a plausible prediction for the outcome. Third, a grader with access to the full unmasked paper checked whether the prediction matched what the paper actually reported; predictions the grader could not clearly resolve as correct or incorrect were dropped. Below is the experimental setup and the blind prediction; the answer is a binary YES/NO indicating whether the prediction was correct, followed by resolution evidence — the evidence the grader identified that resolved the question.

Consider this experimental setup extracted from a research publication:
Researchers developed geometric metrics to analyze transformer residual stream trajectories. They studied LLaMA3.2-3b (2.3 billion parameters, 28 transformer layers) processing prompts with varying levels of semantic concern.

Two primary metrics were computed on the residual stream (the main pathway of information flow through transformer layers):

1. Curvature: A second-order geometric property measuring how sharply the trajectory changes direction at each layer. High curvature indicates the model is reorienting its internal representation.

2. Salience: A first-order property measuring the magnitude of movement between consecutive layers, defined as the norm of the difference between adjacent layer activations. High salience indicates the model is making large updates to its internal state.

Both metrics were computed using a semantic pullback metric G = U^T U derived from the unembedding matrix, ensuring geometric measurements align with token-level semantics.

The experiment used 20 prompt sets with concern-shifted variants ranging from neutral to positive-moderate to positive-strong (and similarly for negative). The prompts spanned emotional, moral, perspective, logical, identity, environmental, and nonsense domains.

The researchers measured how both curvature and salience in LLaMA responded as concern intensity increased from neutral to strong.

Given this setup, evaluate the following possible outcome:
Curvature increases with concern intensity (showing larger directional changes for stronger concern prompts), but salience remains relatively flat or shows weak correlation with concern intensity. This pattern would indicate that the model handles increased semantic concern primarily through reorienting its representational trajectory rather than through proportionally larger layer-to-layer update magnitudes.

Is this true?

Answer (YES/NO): NO